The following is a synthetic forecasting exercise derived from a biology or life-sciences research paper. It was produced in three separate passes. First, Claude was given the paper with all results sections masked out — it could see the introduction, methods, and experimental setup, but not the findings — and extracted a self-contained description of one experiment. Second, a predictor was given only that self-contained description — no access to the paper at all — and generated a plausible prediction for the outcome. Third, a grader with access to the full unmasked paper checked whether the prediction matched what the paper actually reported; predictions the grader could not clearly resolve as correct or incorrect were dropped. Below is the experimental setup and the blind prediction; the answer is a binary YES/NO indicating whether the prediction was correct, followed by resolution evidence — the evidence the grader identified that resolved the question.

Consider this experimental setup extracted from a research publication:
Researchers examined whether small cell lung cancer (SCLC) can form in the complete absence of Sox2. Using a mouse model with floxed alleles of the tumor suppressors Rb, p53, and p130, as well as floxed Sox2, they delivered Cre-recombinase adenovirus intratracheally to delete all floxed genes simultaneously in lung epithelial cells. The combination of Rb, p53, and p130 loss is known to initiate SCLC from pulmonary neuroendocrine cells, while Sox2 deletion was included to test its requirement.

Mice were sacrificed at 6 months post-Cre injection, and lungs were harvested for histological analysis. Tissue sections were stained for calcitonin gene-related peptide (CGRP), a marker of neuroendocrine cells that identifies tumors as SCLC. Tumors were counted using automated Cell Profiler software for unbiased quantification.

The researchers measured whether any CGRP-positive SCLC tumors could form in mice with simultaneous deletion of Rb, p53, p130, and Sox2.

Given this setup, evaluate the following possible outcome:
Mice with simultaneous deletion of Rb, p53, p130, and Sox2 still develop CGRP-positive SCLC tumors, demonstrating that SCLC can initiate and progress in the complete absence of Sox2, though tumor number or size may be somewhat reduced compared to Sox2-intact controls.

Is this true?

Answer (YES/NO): NO